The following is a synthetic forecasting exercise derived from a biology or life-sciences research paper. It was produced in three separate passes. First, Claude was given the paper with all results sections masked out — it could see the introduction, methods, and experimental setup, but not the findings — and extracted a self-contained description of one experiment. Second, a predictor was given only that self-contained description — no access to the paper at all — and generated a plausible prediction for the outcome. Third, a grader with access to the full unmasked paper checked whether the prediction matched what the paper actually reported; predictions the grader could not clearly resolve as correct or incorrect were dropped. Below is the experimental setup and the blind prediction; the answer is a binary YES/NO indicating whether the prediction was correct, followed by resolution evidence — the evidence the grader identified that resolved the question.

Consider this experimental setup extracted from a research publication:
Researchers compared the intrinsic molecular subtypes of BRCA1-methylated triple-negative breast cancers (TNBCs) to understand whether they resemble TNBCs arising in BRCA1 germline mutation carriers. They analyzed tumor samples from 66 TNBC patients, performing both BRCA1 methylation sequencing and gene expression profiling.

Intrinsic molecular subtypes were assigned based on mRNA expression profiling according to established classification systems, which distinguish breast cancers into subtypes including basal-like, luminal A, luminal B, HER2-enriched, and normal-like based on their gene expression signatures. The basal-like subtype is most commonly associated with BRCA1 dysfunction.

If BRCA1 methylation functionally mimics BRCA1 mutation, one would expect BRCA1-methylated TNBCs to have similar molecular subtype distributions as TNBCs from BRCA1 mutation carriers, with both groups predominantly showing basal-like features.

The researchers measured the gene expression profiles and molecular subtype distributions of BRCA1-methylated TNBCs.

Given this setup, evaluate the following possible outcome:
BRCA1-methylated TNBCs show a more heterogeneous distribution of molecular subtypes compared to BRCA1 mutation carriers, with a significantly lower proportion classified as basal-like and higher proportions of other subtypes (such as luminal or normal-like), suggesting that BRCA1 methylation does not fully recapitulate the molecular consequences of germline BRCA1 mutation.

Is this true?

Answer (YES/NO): NO